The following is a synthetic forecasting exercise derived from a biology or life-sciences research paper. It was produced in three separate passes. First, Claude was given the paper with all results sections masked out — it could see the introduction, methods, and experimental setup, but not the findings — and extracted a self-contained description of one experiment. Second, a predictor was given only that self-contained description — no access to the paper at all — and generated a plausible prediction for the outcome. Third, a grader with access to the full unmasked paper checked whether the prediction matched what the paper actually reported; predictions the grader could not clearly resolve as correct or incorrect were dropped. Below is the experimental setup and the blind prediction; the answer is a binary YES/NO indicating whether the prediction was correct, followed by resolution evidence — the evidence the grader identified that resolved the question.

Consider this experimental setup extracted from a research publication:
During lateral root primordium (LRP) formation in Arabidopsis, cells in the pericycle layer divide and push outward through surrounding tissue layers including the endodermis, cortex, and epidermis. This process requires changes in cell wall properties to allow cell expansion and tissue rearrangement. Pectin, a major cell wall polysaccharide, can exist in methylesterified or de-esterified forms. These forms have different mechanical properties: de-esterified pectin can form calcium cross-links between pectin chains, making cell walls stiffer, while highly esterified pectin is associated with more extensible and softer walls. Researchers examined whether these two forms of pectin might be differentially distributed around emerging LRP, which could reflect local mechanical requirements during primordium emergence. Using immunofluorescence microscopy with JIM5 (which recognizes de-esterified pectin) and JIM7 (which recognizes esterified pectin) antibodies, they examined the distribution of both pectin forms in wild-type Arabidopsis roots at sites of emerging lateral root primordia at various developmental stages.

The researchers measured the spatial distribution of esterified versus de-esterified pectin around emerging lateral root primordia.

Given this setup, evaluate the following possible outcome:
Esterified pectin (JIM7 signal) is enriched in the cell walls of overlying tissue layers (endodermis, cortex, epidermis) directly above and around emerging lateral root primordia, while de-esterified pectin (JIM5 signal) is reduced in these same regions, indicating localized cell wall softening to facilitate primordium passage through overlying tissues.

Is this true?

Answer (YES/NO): NO